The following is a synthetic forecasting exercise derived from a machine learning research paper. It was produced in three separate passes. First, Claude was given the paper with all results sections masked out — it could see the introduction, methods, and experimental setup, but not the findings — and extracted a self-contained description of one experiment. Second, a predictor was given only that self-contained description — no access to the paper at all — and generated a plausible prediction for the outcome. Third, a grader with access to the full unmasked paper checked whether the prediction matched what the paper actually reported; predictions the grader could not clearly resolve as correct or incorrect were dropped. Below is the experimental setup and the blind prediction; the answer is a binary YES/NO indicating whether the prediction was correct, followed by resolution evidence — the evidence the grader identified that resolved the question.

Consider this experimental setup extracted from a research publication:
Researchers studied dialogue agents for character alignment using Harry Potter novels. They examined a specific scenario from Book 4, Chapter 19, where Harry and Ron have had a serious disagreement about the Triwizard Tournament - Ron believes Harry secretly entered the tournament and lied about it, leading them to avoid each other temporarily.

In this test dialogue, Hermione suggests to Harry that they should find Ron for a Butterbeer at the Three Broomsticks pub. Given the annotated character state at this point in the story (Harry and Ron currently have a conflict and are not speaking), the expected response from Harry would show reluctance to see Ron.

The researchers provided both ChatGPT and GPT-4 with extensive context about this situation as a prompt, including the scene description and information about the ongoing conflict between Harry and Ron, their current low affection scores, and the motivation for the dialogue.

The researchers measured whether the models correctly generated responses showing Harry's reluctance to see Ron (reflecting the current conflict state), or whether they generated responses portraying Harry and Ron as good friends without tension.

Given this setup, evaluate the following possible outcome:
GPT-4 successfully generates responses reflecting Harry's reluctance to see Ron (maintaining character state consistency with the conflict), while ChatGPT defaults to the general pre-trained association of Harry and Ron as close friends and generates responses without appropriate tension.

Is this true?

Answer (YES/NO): NO